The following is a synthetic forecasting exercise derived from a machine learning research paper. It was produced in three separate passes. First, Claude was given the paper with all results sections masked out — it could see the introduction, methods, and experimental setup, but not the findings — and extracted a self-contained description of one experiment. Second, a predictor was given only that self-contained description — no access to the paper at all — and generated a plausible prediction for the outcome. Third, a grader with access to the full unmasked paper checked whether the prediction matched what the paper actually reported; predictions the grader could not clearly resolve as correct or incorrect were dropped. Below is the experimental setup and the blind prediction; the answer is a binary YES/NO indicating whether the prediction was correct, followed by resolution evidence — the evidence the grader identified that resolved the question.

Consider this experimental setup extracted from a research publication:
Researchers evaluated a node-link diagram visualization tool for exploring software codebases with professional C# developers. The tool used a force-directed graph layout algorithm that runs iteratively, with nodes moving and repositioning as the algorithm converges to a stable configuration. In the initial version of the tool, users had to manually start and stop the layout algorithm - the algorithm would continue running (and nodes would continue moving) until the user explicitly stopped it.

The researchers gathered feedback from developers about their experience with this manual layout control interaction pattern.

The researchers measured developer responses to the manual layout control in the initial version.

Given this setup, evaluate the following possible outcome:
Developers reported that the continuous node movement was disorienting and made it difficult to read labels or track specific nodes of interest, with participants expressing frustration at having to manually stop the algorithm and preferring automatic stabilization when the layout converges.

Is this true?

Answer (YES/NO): NO